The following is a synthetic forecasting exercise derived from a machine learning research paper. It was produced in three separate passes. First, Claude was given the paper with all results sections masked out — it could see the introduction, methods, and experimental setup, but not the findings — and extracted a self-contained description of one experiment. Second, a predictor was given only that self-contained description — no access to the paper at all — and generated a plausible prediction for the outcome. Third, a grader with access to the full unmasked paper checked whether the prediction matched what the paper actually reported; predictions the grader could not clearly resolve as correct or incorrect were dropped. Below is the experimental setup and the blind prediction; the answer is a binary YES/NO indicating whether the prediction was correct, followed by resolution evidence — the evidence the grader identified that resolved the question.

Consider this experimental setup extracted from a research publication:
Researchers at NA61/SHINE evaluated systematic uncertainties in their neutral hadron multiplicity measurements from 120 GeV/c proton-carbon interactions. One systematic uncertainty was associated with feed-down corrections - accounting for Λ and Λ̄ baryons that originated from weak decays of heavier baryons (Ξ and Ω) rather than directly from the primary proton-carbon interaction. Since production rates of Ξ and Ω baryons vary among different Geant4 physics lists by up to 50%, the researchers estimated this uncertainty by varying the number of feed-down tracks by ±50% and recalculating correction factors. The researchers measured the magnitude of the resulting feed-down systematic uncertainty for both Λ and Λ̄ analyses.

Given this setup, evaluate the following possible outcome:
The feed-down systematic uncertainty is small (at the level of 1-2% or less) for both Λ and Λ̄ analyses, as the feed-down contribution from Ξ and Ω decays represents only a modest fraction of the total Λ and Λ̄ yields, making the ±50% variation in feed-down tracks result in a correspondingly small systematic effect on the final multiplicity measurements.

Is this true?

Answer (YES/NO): NO